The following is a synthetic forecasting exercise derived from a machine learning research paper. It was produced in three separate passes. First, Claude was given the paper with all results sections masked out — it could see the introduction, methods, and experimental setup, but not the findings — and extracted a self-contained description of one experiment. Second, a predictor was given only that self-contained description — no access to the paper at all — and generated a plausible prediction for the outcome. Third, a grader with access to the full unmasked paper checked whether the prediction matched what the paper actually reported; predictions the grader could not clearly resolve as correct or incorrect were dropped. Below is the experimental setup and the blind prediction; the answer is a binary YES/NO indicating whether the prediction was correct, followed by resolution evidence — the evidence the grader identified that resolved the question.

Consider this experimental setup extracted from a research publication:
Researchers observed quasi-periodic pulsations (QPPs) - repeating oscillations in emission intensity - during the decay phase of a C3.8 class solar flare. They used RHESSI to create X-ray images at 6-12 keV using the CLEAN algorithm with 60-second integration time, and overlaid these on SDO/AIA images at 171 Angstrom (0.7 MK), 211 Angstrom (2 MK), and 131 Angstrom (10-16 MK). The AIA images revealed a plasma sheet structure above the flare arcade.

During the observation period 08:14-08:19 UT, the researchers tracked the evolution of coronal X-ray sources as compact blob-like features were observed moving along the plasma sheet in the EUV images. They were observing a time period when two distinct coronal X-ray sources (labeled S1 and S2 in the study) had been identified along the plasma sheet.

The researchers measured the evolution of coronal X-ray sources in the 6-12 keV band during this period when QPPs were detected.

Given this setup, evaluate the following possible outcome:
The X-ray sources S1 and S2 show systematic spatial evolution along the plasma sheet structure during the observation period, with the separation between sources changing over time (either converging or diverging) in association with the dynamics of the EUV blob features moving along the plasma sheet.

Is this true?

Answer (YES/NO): NO